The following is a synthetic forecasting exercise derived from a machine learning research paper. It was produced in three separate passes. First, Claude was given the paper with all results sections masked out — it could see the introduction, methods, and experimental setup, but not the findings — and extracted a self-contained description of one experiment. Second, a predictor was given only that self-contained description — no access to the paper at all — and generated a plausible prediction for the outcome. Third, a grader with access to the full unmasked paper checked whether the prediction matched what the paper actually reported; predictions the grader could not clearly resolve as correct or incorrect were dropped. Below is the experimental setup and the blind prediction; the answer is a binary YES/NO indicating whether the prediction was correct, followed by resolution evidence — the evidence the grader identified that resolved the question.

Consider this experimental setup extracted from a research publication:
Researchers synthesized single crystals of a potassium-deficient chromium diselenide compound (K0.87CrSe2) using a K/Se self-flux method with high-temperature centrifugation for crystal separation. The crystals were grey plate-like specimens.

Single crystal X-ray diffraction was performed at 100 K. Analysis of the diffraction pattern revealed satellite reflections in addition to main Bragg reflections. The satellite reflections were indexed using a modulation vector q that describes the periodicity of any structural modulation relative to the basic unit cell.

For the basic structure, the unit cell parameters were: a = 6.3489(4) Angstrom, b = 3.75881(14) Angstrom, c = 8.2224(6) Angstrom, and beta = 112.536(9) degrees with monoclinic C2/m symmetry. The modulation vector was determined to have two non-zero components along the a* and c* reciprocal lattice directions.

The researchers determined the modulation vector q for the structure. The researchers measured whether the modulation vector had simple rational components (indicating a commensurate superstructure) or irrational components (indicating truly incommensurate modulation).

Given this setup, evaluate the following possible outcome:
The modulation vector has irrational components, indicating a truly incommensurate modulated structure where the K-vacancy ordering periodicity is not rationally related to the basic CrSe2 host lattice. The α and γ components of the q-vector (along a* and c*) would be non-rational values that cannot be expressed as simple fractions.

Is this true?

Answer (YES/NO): YES